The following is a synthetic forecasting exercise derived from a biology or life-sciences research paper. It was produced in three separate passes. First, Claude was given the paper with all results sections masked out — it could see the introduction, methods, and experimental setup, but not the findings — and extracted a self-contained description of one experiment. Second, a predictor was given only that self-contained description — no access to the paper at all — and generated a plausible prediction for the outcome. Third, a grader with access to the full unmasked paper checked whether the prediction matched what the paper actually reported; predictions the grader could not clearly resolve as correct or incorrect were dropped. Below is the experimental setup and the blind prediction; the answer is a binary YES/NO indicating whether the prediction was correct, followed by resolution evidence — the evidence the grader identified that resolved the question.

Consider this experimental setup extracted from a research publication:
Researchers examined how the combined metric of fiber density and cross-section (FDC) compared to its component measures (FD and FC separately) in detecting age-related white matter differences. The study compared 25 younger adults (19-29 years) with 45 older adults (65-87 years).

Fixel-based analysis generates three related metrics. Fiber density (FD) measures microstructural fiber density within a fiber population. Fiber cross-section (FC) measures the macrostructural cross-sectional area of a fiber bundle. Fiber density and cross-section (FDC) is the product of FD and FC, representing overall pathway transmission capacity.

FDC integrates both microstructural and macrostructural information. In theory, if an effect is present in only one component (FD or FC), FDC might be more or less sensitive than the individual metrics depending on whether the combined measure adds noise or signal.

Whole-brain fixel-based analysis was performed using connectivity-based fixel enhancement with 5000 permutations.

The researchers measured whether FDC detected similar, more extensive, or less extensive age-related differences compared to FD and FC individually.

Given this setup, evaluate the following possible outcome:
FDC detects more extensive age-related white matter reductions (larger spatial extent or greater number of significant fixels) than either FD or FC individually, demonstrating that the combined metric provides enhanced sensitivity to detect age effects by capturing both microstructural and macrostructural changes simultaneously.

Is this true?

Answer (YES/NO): NO